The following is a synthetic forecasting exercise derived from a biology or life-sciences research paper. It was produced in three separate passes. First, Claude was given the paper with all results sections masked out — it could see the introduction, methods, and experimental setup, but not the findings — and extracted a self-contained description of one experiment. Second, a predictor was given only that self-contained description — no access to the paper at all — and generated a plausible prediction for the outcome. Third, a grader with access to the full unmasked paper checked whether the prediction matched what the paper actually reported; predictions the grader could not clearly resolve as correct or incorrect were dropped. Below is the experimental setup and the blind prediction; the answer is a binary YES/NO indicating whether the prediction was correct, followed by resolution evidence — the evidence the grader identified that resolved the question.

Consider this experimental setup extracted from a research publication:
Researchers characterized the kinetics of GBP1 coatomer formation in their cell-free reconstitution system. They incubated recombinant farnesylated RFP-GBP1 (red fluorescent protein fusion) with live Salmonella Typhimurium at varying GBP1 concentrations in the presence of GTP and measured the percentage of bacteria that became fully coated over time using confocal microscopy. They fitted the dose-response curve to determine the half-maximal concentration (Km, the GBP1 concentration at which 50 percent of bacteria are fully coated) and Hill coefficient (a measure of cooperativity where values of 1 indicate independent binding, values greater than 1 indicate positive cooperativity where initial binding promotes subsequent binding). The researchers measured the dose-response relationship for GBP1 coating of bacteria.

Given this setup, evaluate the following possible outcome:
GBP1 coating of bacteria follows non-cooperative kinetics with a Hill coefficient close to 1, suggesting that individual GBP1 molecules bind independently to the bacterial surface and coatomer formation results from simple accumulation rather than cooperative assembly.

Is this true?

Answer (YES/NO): NO